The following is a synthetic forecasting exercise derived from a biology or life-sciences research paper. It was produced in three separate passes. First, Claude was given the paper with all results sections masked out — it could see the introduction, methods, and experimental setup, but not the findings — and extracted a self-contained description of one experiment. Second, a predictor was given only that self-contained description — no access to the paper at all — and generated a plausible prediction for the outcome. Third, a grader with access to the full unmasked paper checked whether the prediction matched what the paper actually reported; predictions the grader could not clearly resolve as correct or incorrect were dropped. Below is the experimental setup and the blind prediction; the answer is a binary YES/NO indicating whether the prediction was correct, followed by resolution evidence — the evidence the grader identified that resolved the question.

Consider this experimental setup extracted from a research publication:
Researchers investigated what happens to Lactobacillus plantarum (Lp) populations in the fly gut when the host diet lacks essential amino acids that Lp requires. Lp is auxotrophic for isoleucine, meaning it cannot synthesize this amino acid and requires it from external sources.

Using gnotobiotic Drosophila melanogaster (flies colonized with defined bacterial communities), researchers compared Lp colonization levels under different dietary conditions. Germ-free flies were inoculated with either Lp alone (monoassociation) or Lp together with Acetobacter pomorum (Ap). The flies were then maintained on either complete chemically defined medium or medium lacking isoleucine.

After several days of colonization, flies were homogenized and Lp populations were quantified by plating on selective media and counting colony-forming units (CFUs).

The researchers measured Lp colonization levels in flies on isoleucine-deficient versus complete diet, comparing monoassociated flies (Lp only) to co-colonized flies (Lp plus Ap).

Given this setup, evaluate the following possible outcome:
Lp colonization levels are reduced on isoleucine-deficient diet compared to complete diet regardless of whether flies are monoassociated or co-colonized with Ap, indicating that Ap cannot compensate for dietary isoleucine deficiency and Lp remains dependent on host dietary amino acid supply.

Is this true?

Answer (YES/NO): NO